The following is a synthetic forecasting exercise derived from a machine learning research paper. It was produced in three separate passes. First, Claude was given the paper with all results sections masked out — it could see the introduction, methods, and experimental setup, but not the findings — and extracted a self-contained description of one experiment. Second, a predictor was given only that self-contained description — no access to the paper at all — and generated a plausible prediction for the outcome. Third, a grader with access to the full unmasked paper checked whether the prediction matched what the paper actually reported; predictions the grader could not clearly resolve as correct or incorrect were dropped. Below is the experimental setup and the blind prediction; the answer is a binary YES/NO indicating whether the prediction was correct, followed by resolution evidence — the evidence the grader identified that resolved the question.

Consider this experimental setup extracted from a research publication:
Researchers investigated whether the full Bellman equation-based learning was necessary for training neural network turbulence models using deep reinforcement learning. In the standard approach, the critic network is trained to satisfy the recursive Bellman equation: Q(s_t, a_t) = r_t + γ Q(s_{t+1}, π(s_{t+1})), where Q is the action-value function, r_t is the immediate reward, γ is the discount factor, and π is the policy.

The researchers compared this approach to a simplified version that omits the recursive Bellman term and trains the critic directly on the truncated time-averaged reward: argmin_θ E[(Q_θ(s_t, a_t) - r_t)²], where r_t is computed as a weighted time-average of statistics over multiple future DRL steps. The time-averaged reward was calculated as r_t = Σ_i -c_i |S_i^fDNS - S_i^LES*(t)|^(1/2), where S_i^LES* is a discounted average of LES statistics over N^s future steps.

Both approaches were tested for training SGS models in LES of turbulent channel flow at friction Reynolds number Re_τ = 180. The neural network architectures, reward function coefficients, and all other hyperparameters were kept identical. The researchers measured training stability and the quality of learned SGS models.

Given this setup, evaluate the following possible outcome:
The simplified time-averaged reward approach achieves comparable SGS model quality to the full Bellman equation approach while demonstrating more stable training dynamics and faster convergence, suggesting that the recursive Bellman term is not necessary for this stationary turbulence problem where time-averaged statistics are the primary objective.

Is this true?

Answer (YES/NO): NO